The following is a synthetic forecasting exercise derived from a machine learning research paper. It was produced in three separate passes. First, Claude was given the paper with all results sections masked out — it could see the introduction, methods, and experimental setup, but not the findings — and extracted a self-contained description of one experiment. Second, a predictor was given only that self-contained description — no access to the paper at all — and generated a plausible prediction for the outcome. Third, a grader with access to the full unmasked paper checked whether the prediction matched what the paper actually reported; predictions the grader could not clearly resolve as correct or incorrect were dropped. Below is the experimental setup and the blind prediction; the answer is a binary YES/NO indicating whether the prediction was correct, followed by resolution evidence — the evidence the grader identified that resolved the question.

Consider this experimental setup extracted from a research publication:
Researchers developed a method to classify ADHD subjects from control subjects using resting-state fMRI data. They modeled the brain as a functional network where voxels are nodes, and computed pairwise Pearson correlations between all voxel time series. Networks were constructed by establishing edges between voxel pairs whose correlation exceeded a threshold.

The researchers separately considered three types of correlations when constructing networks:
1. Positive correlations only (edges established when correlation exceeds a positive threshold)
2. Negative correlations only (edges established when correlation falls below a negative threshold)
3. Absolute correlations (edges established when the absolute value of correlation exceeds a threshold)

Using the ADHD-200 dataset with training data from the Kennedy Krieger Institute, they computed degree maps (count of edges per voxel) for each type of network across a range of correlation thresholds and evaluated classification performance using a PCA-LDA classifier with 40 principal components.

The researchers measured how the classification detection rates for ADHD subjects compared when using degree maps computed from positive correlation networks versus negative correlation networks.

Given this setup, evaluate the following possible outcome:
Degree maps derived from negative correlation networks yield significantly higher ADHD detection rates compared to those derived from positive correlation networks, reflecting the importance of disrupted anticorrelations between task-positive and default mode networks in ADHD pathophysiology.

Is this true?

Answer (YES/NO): NO